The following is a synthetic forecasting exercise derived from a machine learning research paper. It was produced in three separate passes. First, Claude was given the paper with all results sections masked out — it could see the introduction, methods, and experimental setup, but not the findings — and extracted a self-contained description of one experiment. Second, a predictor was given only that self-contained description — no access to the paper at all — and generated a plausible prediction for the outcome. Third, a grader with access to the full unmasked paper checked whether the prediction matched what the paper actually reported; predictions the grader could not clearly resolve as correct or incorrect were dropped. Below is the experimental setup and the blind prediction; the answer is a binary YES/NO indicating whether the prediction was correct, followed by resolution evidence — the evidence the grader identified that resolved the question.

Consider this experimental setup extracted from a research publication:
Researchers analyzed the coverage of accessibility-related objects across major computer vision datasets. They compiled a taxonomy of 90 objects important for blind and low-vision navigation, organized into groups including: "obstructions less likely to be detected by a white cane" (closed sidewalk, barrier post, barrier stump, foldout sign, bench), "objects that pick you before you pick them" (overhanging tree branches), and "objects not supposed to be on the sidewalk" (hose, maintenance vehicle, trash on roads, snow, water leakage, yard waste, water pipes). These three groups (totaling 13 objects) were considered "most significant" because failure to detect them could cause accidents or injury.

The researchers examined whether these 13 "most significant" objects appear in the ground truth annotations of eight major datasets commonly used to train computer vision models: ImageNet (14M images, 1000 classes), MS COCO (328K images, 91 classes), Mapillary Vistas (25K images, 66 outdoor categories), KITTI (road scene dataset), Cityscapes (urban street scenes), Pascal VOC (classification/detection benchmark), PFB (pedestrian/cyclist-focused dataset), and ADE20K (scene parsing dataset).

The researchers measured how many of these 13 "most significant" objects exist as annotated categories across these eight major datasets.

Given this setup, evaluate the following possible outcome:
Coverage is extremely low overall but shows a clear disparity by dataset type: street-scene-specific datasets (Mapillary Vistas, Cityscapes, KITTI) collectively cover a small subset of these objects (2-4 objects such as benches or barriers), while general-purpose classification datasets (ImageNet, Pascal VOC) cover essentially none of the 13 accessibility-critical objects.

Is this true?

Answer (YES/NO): NO